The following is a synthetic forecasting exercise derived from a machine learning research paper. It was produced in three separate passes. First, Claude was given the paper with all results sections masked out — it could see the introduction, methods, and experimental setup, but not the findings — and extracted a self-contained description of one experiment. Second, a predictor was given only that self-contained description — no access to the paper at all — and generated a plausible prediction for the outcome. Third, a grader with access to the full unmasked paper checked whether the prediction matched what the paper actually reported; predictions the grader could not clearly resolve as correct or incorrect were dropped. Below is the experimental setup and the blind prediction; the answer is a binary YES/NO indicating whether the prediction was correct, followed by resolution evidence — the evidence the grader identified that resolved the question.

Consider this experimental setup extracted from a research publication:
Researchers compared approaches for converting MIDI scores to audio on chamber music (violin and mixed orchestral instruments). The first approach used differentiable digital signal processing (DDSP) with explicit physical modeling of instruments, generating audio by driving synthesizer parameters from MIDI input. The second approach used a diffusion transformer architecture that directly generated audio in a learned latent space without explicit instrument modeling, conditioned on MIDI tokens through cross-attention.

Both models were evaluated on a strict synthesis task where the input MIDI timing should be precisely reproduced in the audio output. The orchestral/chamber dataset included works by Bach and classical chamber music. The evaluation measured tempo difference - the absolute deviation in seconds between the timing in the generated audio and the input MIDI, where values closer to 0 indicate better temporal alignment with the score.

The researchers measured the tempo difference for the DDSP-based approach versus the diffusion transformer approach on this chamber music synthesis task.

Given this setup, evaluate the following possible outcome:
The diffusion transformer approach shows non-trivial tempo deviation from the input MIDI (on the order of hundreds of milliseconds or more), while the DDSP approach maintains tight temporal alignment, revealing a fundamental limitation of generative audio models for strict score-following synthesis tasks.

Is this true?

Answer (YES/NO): NO